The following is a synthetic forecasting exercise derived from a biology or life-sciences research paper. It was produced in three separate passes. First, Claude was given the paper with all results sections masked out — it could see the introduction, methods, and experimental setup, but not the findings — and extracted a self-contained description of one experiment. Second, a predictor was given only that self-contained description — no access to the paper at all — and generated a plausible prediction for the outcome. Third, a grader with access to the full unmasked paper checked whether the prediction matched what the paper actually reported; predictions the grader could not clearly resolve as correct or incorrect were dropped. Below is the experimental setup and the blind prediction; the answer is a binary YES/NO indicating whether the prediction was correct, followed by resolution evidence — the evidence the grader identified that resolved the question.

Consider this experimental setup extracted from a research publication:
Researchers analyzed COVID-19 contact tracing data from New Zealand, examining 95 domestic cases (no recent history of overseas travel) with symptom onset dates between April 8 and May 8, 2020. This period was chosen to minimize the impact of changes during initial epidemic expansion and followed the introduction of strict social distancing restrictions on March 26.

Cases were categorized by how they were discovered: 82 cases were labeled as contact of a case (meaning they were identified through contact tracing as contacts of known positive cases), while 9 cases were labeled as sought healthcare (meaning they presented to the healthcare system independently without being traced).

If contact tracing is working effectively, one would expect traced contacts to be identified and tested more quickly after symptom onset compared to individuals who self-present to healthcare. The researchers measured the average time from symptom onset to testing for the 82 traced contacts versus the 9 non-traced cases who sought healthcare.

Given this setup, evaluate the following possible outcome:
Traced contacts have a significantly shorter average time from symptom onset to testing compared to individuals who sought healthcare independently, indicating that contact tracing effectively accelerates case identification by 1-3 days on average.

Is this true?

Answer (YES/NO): NO